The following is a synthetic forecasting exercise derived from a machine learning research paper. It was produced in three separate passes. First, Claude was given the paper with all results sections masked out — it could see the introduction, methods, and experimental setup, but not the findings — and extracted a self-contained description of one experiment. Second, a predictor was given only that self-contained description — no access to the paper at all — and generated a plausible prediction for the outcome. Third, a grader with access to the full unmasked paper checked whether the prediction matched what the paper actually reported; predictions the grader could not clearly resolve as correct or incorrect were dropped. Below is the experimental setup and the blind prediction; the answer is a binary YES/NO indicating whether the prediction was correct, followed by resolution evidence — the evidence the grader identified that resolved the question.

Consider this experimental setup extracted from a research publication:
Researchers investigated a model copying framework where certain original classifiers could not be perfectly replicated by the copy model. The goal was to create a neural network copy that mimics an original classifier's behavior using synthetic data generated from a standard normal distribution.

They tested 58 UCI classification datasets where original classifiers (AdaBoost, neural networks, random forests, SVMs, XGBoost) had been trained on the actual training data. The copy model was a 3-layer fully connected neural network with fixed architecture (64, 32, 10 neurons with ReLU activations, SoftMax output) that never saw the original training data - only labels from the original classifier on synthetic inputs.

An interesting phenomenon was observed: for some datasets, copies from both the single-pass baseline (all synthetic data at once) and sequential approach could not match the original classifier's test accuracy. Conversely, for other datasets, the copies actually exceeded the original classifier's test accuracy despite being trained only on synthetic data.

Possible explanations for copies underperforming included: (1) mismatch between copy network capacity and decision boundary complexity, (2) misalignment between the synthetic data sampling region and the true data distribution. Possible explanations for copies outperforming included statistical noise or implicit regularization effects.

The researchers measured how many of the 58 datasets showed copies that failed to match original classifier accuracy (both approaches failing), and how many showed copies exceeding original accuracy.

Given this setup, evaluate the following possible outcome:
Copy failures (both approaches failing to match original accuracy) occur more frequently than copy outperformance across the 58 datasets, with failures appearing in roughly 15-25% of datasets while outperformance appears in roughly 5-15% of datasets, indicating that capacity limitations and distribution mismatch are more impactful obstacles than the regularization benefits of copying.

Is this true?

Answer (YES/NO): NO